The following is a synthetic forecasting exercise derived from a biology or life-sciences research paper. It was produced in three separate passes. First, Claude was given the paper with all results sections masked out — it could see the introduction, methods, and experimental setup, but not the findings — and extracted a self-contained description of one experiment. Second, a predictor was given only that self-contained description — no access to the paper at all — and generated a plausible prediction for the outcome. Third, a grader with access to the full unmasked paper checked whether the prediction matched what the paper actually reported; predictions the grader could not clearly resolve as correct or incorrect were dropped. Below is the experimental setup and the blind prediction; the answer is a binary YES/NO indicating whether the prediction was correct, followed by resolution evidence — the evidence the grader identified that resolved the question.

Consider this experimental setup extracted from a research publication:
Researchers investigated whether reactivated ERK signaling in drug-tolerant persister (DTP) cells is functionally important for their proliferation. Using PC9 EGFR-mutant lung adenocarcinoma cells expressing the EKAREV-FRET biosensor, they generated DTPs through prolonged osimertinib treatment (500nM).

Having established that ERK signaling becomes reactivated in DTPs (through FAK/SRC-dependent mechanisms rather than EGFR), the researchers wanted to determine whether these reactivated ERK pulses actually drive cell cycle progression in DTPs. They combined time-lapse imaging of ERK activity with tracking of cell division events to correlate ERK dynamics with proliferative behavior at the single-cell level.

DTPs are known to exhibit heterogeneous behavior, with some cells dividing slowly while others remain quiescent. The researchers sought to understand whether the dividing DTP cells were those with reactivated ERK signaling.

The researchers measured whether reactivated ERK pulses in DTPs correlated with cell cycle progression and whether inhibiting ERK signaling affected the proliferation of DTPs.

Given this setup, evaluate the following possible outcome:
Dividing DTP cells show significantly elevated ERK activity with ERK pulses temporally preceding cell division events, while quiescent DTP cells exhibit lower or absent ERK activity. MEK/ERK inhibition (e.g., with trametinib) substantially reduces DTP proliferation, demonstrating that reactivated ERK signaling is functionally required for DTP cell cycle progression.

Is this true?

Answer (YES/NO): YES